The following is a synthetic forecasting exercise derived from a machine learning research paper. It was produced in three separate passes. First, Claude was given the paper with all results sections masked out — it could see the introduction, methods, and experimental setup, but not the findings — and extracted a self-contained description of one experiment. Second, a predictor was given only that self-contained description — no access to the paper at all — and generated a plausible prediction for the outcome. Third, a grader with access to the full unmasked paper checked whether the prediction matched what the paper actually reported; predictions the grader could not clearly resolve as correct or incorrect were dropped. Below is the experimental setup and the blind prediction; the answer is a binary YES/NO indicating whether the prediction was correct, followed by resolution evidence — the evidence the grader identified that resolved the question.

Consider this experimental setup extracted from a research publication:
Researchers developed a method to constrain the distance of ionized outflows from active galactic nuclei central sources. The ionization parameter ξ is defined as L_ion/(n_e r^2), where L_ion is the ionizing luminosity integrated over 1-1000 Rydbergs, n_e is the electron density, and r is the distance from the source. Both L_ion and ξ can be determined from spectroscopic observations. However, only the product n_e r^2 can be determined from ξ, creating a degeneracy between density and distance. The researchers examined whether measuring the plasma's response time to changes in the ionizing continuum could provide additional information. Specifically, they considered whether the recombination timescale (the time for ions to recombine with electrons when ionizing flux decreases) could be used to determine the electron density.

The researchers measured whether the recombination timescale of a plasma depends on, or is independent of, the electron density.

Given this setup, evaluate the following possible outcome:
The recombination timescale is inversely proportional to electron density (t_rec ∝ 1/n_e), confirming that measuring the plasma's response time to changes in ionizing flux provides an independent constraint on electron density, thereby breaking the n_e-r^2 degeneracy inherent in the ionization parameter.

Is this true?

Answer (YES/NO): YES